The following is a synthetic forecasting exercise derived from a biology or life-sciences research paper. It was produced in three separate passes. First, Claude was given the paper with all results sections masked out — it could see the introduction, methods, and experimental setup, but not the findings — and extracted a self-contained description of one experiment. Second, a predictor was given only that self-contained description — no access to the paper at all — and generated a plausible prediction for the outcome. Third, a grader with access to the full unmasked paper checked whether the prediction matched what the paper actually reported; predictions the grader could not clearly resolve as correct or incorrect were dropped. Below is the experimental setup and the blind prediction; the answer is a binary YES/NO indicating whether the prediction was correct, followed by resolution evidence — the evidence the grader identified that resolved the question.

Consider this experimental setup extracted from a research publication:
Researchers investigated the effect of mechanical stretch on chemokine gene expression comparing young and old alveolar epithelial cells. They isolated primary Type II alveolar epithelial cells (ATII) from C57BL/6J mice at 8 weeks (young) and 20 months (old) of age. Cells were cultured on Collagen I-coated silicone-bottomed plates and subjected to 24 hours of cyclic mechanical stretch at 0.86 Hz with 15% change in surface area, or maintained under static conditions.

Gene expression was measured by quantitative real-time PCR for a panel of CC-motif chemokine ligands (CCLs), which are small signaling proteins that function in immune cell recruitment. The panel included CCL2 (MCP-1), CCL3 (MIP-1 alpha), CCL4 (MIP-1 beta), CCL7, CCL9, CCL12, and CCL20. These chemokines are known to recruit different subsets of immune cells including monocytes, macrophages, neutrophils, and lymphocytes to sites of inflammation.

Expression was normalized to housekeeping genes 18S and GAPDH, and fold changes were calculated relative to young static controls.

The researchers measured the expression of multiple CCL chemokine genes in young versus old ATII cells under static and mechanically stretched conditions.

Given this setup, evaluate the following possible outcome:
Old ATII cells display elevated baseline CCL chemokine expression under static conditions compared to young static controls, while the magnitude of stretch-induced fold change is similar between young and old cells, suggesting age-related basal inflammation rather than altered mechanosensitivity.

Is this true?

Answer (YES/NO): NO